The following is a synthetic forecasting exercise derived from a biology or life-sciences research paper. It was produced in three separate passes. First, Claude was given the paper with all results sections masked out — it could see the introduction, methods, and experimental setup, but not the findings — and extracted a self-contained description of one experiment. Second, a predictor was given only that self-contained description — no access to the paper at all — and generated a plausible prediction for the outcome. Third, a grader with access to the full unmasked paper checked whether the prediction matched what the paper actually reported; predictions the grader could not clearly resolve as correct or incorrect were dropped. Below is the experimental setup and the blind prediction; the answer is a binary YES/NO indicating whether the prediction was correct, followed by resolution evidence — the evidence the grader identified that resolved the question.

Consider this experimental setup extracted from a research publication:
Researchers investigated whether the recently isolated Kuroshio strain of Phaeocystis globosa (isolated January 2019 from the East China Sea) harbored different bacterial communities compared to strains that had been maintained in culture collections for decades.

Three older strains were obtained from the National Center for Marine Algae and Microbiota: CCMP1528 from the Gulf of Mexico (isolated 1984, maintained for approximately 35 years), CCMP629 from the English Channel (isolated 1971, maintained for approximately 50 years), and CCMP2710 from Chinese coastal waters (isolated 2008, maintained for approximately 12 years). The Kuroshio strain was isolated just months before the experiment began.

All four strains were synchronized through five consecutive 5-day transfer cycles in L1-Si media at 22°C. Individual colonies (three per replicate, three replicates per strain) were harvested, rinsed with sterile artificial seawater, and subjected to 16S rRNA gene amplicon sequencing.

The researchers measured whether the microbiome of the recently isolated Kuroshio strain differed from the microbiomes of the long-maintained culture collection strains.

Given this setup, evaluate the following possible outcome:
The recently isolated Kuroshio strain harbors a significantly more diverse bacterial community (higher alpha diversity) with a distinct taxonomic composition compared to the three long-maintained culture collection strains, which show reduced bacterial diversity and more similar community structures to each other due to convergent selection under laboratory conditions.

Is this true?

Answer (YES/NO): NO